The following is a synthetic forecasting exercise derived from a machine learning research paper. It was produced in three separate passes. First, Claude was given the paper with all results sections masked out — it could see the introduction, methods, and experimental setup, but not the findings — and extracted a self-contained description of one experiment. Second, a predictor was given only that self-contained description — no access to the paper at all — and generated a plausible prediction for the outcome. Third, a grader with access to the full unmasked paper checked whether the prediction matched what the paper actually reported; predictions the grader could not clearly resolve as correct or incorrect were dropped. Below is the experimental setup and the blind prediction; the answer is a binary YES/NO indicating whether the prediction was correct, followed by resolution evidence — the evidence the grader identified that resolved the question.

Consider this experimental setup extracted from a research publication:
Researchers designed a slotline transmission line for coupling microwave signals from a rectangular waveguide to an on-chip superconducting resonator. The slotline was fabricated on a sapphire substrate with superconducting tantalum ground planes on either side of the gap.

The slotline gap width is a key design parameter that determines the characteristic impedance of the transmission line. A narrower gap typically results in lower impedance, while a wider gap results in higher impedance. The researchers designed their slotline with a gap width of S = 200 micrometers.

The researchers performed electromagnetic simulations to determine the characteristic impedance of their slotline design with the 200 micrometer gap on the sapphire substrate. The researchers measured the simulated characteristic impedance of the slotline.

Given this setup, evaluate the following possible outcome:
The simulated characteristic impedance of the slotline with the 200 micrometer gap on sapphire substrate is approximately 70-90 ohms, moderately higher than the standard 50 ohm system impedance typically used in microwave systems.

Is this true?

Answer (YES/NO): NO